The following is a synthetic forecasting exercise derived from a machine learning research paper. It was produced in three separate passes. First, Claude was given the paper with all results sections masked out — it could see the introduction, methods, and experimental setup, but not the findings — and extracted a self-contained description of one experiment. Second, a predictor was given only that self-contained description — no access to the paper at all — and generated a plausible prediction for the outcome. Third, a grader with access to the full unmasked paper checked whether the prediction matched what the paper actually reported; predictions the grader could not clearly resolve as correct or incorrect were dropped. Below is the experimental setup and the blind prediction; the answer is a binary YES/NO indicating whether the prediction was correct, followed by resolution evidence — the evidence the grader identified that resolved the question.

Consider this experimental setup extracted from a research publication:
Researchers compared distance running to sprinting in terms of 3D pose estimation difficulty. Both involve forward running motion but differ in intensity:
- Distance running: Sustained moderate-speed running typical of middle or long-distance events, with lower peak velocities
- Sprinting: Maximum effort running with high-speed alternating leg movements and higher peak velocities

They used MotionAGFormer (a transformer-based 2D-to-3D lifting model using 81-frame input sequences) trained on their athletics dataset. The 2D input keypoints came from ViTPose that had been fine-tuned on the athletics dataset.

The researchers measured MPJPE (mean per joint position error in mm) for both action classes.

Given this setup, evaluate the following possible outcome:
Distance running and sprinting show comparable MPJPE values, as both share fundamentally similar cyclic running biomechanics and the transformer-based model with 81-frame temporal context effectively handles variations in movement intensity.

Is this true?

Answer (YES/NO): YES